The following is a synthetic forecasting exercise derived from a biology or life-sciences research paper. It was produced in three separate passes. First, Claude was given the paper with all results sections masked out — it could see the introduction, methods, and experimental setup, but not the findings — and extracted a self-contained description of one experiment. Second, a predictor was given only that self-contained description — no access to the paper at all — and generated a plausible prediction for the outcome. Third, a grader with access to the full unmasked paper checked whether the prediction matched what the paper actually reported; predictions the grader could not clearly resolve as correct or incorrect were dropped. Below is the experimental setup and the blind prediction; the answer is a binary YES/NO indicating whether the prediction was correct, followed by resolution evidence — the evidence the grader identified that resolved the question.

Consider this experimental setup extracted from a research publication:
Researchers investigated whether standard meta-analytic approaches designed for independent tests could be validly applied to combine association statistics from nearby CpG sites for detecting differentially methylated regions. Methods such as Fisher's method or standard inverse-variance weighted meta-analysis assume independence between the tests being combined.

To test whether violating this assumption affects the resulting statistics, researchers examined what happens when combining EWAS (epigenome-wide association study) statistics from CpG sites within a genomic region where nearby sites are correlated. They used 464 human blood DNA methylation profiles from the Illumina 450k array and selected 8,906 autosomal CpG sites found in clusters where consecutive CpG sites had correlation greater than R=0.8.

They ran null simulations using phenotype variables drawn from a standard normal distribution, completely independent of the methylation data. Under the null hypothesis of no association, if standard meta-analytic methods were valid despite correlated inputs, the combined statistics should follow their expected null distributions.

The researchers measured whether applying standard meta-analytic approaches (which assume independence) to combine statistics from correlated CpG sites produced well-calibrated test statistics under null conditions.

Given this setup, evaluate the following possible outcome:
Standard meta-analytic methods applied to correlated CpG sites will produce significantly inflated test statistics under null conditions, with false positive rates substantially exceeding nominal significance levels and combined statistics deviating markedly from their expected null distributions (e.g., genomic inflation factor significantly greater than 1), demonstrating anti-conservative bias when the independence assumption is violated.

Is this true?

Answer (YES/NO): YES